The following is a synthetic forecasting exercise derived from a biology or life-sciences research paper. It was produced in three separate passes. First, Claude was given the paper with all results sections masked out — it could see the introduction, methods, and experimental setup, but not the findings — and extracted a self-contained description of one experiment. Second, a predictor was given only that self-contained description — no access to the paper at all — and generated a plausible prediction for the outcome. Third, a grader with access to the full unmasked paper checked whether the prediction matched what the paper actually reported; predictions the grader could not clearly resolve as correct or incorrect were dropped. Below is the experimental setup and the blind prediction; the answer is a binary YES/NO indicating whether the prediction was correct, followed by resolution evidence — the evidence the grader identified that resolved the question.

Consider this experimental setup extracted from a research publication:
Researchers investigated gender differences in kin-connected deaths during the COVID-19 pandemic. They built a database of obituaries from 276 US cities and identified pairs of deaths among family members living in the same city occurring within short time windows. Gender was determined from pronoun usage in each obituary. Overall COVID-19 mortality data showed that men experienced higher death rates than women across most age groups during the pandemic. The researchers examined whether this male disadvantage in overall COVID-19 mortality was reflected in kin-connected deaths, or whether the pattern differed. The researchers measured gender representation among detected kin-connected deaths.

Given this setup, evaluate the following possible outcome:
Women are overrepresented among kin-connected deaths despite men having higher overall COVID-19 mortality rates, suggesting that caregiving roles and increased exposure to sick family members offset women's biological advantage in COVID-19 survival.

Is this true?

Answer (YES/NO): YES